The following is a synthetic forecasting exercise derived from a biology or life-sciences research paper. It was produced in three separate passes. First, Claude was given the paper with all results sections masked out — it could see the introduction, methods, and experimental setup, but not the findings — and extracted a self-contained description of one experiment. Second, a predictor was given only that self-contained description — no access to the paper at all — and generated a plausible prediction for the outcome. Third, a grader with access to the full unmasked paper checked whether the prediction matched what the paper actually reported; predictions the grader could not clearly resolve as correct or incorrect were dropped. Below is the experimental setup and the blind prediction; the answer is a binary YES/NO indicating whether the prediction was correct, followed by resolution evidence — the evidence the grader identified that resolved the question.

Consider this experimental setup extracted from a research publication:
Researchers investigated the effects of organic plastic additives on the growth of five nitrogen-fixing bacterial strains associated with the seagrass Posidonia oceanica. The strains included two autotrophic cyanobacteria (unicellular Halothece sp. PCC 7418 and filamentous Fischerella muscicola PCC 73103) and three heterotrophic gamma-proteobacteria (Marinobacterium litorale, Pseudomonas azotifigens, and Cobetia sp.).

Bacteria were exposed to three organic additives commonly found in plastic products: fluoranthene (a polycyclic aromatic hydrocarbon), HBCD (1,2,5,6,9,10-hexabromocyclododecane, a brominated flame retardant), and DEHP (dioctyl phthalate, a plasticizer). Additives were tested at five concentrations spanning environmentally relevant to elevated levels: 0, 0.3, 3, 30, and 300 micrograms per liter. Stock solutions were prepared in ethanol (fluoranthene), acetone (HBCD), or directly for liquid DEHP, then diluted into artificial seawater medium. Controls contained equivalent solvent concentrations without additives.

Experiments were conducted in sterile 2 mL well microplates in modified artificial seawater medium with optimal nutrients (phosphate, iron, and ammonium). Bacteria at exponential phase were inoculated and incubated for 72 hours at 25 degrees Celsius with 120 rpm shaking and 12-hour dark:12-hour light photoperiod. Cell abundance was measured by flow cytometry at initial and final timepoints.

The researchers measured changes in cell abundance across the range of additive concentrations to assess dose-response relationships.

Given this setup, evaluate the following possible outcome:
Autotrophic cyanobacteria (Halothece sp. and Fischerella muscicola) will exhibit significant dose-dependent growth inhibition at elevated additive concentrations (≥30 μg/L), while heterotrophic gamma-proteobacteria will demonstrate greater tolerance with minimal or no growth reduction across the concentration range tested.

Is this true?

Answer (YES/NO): NO